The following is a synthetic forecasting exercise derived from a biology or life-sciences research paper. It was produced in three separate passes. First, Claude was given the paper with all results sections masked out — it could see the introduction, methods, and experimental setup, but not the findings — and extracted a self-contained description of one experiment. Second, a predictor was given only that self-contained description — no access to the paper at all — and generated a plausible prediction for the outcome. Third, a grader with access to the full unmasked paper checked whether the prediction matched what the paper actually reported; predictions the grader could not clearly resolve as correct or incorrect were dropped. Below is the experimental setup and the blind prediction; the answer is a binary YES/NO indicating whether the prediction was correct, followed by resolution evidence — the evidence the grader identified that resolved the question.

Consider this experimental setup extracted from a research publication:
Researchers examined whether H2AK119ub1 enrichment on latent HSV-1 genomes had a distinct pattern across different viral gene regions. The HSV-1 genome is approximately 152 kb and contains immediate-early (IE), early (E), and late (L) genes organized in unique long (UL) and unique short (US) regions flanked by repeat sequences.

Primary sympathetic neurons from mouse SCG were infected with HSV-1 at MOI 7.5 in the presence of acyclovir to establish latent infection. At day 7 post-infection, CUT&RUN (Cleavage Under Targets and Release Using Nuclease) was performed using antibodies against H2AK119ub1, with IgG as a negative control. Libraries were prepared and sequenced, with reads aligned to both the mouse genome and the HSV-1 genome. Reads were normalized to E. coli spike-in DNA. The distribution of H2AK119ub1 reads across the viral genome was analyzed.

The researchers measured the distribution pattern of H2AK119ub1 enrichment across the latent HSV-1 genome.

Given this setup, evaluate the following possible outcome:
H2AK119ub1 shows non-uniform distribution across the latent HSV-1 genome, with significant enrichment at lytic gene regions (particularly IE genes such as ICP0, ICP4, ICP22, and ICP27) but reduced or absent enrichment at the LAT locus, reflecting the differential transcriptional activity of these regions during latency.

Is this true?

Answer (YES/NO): YES